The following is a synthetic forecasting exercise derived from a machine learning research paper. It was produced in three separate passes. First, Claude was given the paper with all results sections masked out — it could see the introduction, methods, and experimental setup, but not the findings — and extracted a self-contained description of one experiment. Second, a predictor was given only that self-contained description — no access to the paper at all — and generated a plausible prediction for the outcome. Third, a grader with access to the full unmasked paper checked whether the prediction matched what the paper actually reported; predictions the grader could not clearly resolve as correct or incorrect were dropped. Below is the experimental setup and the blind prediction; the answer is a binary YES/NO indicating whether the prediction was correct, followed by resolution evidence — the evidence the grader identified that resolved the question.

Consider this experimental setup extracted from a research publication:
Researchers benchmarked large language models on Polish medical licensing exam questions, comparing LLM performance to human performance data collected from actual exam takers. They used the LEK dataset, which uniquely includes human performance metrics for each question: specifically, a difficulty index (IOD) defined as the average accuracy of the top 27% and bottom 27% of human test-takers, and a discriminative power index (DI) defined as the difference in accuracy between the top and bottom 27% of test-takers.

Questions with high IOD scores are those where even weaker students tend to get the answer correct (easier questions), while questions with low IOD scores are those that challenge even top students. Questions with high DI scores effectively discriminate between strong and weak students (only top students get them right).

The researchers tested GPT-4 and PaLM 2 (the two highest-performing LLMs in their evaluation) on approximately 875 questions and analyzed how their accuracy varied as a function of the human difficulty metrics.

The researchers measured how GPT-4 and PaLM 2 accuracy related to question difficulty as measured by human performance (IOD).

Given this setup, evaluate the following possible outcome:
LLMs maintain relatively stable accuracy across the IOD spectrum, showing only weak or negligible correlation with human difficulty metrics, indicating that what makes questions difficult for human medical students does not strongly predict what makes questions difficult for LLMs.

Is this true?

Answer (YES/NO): NO